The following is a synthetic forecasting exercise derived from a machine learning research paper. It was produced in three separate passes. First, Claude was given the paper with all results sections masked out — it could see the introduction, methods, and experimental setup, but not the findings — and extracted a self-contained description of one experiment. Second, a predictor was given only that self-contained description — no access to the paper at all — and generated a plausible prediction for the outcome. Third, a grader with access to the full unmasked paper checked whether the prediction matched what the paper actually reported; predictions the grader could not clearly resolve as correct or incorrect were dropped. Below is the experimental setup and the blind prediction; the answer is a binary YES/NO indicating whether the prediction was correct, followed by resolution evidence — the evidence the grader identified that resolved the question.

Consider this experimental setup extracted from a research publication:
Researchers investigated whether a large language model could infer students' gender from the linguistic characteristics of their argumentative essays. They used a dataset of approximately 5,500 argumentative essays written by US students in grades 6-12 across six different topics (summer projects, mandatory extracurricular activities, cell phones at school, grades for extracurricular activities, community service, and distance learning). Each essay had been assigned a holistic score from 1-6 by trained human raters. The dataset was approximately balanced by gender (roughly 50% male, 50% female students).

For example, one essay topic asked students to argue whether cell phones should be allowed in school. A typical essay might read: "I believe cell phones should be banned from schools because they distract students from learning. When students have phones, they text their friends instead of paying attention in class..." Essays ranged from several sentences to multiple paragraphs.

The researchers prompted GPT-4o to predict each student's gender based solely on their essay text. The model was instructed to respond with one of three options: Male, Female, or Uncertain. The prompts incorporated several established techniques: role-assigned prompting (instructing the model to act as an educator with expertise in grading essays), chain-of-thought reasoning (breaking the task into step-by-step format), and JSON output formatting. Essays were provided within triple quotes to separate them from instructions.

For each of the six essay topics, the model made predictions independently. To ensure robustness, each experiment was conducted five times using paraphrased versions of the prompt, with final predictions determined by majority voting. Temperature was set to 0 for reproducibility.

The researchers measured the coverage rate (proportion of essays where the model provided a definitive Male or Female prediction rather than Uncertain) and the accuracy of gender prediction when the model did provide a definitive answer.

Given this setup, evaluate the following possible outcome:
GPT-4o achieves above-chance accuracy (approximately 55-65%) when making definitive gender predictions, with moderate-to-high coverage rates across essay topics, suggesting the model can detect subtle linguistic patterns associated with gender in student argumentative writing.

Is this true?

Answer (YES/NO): NO